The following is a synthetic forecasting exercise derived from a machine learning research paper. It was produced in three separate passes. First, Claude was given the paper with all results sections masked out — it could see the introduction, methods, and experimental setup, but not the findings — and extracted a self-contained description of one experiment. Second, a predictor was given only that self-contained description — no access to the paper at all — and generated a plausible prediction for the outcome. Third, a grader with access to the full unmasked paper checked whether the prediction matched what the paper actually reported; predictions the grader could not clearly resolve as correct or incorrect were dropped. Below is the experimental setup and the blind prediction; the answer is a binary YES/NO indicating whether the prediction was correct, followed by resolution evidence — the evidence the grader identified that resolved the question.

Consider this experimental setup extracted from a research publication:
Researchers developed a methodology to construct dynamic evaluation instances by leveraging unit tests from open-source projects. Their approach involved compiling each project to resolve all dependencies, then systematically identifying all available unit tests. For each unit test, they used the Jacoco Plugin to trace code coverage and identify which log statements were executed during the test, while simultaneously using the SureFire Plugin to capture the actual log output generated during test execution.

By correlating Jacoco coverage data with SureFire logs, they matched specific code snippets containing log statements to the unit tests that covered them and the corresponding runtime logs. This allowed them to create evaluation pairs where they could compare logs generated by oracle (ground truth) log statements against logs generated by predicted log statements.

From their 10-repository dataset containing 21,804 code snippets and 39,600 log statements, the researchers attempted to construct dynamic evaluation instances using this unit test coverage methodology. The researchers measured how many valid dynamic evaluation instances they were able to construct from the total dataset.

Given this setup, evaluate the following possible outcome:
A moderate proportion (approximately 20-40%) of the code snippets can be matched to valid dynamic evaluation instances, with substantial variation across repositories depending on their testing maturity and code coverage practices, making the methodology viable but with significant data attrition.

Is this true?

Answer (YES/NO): NO